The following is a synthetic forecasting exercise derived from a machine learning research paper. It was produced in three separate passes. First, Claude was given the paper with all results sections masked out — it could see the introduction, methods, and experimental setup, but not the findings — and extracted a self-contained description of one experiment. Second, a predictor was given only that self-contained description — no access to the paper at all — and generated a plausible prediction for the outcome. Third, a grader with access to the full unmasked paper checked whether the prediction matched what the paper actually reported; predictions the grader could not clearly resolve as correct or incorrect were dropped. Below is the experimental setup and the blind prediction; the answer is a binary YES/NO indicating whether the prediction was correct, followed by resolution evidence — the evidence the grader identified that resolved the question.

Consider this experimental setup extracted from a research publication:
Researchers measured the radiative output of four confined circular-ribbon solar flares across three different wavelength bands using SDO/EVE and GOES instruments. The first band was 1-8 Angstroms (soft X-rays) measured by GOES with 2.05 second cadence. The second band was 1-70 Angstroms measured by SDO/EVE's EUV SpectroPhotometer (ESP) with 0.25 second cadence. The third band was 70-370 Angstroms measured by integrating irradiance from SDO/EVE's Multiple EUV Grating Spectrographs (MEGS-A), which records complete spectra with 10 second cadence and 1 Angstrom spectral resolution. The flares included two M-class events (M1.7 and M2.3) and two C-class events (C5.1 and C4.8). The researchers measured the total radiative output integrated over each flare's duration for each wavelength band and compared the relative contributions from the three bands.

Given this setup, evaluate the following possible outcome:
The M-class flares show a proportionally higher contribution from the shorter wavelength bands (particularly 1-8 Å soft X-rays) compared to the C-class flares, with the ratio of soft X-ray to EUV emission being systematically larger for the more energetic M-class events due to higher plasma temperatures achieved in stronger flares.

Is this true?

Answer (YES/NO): NO